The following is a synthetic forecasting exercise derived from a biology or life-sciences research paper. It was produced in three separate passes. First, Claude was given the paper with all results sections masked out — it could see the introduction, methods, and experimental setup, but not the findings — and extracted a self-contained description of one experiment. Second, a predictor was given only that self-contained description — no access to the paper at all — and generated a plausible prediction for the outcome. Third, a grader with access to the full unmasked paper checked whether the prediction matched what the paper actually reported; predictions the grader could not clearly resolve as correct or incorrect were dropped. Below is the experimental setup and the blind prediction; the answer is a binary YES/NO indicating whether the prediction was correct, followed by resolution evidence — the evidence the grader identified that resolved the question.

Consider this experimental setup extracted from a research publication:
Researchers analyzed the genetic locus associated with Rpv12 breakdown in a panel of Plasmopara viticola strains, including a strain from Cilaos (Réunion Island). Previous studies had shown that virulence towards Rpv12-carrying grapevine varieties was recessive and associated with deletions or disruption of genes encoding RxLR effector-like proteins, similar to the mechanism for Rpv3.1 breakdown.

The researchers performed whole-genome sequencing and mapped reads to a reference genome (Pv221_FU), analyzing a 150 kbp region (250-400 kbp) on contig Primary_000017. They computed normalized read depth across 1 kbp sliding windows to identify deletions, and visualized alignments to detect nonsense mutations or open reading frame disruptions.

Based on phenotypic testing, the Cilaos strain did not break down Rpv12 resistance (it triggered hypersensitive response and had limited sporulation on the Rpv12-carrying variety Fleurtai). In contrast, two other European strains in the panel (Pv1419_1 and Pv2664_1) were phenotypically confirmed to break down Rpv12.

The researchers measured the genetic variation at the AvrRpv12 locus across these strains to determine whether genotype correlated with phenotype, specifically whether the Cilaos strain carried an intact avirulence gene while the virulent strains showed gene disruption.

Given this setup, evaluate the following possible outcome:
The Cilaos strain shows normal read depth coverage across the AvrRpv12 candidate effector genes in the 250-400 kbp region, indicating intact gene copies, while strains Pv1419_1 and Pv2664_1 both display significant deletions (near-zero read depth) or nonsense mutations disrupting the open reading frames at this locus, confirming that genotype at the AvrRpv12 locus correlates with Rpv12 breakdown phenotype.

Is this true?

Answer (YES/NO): NO